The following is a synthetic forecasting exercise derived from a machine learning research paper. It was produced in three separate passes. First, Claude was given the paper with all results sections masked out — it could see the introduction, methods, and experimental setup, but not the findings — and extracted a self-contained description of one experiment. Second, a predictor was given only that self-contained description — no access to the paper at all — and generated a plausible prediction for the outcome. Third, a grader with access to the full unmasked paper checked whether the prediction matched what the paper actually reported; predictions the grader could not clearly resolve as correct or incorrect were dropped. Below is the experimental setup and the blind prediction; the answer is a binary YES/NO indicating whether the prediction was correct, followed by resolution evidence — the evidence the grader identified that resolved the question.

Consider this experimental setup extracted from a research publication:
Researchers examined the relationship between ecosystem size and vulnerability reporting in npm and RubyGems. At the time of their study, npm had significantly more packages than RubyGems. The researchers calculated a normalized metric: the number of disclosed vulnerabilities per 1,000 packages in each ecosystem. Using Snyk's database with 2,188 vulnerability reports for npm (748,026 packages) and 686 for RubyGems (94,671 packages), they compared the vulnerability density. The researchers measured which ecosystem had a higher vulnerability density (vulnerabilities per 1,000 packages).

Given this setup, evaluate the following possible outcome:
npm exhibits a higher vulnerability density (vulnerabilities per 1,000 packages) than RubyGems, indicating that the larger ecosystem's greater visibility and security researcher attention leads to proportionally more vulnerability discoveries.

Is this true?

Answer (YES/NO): NO